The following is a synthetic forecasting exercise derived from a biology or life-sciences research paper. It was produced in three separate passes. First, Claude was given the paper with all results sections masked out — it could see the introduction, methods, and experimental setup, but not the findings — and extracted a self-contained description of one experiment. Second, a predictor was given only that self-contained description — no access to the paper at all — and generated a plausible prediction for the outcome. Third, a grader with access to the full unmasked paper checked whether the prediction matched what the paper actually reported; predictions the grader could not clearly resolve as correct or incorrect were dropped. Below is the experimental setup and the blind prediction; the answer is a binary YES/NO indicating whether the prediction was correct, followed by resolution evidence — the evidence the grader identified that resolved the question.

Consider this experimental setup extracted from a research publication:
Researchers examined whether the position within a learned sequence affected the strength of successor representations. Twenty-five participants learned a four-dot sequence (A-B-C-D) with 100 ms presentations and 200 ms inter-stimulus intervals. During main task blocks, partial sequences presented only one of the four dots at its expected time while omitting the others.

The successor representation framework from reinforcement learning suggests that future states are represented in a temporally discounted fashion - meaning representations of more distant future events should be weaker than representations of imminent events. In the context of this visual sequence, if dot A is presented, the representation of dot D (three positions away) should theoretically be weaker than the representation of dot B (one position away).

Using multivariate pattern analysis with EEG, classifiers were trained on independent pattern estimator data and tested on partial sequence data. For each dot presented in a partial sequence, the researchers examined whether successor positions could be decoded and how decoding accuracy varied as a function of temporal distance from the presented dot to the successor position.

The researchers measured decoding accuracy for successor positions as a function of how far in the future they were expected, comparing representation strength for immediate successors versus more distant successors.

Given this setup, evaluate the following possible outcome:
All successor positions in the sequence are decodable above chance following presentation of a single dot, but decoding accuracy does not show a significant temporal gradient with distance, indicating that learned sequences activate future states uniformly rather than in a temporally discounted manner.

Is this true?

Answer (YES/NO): NO